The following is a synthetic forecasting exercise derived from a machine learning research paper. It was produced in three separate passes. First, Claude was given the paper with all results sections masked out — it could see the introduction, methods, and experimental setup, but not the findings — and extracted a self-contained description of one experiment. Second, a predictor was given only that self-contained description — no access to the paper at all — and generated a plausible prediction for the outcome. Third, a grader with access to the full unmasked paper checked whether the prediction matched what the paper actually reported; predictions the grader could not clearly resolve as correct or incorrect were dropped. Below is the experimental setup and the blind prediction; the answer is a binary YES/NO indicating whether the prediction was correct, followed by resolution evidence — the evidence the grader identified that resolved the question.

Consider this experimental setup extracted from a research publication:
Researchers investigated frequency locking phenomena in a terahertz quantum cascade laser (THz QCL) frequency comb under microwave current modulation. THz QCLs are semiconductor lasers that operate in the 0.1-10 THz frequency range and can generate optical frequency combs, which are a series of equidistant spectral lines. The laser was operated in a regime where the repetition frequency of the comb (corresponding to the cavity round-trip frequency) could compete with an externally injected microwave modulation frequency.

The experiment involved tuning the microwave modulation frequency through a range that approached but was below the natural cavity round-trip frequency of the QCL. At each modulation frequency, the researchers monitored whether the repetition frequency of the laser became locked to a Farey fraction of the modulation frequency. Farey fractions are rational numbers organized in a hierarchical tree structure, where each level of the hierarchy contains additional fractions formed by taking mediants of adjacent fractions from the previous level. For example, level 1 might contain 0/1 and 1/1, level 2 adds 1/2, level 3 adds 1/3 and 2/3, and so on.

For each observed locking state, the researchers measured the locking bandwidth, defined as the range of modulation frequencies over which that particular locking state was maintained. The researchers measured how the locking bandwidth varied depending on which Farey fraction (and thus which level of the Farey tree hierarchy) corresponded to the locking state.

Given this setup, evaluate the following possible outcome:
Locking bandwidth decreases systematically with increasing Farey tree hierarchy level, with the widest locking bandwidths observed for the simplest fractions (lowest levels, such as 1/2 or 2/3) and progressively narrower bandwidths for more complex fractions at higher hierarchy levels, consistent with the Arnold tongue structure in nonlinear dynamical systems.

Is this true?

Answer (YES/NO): YES